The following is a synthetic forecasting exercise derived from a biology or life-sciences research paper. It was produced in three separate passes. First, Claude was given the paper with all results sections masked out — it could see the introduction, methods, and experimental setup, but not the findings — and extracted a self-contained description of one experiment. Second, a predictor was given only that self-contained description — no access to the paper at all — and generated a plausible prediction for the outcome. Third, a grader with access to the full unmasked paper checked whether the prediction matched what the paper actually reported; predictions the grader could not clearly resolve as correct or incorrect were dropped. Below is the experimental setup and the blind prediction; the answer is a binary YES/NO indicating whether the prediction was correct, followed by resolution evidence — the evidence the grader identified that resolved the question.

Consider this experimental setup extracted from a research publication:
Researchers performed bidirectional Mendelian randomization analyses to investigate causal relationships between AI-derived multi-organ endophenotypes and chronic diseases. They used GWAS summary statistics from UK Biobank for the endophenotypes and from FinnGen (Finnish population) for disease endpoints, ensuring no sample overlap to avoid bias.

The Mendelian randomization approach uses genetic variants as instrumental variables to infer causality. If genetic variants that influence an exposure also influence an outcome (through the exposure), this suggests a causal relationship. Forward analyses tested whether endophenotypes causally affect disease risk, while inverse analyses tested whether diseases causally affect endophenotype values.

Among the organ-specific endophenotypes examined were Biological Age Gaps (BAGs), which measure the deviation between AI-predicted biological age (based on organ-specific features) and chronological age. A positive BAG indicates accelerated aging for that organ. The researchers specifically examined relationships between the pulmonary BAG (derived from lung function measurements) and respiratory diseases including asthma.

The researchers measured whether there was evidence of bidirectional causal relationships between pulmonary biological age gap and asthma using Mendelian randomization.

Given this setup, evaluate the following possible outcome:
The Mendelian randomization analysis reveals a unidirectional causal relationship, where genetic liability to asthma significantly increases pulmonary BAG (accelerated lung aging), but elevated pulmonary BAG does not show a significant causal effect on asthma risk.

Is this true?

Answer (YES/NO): NO